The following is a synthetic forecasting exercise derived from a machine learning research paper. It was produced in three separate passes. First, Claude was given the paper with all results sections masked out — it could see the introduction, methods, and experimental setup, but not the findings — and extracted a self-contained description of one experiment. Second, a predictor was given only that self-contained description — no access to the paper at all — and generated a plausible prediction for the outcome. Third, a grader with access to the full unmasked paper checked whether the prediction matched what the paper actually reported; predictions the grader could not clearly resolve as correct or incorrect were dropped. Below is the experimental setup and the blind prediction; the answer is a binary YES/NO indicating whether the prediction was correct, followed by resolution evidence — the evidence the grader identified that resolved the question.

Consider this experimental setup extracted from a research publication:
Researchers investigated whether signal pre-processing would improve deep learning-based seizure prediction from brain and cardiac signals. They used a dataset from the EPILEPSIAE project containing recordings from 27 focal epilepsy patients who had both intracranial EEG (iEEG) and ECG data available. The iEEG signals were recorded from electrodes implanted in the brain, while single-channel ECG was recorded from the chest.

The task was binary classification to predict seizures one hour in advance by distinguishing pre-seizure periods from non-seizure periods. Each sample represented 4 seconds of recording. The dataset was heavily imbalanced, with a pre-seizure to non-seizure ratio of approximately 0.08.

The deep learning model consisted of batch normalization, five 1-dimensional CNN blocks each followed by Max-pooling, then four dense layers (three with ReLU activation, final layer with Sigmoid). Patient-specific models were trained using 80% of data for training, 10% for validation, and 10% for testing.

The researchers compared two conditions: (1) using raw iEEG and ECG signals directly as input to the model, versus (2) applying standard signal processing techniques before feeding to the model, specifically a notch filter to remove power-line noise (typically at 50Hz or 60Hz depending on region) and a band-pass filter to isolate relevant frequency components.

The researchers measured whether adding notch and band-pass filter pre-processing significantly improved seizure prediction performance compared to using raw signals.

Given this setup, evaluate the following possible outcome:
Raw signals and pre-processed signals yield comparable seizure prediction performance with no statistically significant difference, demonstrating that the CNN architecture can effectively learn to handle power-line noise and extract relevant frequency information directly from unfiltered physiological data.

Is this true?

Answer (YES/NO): YES